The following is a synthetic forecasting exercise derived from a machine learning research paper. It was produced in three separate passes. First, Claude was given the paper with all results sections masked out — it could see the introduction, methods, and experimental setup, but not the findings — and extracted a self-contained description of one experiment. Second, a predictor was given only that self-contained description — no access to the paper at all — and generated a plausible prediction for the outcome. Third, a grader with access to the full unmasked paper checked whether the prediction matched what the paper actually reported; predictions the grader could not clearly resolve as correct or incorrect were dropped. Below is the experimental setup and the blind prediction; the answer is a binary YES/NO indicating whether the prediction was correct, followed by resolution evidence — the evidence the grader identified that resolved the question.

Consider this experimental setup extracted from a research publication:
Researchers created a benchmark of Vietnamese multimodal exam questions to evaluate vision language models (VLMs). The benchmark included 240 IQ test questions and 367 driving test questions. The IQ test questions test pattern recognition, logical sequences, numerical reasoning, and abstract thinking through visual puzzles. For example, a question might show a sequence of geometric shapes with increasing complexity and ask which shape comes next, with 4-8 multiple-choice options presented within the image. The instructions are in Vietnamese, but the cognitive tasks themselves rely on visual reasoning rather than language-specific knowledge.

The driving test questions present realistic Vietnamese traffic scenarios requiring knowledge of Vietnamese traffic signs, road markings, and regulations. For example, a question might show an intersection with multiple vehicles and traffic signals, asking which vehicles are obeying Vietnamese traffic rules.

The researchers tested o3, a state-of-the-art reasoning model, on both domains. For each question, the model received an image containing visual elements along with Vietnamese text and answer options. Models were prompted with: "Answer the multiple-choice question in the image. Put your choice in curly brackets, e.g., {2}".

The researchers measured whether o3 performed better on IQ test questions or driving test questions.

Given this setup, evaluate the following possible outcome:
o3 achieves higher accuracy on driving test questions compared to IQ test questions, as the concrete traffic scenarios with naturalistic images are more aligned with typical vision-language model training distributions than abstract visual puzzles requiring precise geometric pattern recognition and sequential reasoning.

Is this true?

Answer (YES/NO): YES